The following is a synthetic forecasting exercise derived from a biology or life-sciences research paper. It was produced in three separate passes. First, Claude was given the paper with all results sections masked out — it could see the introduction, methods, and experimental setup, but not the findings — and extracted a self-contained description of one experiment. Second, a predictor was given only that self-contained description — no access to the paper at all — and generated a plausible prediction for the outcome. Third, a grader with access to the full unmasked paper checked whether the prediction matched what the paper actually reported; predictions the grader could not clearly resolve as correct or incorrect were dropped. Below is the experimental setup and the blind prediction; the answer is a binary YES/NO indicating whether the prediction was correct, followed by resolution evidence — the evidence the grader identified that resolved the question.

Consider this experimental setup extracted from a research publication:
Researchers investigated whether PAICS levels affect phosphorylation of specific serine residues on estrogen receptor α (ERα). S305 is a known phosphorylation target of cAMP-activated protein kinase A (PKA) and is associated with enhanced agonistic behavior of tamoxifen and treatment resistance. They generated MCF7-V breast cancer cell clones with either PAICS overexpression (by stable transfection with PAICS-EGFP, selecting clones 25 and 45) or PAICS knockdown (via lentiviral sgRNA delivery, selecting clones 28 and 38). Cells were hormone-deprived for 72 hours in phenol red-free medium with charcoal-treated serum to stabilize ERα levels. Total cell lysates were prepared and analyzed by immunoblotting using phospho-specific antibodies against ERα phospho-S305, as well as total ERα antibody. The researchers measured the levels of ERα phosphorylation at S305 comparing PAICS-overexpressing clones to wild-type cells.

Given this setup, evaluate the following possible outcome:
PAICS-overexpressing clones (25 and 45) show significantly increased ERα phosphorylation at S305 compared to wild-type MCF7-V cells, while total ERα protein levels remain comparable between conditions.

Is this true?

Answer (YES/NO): NO